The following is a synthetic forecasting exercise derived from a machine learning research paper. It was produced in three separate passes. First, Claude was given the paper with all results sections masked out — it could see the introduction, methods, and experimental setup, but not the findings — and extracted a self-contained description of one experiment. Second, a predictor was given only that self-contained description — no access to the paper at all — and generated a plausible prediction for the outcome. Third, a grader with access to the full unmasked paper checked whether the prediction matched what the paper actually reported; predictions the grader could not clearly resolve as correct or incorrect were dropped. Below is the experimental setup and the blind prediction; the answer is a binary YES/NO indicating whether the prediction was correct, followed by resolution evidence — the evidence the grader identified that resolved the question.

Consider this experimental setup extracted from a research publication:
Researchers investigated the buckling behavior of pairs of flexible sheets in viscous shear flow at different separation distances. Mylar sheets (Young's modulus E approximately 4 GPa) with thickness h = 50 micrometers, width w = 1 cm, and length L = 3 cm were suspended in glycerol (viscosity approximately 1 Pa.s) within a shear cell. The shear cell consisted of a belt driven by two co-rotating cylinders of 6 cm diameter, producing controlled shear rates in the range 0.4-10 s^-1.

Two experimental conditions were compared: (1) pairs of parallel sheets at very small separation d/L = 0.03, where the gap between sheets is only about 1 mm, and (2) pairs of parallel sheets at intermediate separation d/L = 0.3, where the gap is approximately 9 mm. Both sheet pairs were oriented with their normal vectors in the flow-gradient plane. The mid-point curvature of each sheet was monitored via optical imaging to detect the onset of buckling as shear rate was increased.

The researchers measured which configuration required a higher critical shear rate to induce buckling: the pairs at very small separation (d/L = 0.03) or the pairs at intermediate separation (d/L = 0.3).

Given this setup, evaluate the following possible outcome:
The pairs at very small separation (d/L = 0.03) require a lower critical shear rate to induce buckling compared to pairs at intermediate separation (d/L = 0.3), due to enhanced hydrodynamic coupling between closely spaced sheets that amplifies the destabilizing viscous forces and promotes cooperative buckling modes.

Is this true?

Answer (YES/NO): NO